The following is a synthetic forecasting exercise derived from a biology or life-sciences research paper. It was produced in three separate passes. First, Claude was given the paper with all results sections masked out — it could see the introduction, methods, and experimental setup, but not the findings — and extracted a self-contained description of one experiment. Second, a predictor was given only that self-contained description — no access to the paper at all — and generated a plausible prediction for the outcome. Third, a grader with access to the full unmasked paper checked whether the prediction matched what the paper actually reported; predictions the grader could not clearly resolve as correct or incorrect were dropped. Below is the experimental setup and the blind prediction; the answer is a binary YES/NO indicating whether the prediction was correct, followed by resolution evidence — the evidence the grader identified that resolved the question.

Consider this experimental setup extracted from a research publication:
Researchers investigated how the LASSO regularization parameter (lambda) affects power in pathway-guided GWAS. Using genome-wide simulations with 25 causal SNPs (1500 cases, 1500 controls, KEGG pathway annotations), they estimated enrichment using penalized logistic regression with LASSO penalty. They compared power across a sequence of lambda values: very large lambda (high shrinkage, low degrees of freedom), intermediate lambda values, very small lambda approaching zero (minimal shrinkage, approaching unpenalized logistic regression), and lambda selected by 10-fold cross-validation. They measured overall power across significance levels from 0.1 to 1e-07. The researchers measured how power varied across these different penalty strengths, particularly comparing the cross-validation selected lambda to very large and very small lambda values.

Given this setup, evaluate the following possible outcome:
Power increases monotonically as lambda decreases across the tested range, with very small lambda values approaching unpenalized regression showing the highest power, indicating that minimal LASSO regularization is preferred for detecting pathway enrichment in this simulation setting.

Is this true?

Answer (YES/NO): NO